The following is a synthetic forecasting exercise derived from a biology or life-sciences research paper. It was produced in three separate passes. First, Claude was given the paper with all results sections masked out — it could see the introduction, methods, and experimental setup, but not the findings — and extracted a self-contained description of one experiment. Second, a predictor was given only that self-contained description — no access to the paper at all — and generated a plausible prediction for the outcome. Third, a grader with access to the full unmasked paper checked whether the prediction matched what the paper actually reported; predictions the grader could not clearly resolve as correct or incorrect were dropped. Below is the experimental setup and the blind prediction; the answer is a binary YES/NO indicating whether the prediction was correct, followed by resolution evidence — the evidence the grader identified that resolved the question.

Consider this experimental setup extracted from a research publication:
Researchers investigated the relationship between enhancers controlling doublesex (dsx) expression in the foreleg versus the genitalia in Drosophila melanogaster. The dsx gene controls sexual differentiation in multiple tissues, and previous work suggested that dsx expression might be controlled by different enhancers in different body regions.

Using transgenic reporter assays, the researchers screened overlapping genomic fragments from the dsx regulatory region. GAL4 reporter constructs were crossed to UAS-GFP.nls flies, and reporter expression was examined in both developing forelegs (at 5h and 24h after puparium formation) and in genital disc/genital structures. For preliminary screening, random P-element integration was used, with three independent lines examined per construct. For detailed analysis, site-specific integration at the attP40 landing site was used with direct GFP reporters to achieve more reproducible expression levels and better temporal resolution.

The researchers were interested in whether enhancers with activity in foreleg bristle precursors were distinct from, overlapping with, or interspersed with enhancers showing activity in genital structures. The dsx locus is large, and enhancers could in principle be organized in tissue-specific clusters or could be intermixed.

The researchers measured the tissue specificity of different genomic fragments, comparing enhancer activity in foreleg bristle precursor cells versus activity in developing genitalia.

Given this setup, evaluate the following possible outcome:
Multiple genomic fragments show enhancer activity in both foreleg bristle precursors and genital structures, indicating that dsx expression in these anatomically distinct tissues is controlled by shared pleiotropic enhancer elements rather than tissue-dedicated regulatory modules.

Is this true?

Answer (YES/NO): NO